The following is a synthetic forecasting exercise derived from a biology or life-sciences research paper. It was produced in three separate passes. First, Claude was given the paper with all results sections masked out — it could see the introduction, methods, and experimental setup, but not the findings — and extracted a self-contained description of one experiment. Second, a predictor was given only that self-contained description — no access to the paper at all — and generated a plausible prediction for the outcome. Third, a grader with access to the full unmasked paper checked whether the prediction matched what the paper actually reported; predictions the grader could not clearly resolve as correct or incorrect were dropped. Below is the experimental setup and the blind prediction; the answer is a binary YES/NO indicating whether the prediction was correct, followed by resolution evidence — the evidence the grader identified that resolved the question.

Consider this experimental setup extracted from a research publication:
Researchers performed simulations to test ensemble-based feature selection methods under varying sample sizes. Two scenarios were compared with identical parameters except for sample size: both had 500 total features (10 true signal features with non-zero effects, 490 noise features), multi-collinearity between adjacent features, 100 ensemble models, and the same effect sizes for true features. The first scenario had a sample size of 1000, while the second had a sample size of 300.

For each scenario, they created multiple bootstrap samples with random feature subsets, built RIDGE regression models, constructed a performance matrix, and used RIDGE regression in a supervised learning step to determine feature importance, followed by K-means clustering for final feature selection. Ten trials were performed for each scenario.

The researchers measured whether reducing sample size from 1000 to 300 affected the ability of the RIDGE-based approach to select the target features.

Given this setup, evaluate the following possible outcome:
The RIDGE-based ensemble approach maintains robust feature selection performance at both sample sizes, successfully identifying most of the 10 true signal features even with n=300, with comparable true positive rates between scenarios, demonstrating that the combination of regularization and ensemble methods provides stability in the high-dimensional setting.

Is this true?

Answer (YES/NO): YES